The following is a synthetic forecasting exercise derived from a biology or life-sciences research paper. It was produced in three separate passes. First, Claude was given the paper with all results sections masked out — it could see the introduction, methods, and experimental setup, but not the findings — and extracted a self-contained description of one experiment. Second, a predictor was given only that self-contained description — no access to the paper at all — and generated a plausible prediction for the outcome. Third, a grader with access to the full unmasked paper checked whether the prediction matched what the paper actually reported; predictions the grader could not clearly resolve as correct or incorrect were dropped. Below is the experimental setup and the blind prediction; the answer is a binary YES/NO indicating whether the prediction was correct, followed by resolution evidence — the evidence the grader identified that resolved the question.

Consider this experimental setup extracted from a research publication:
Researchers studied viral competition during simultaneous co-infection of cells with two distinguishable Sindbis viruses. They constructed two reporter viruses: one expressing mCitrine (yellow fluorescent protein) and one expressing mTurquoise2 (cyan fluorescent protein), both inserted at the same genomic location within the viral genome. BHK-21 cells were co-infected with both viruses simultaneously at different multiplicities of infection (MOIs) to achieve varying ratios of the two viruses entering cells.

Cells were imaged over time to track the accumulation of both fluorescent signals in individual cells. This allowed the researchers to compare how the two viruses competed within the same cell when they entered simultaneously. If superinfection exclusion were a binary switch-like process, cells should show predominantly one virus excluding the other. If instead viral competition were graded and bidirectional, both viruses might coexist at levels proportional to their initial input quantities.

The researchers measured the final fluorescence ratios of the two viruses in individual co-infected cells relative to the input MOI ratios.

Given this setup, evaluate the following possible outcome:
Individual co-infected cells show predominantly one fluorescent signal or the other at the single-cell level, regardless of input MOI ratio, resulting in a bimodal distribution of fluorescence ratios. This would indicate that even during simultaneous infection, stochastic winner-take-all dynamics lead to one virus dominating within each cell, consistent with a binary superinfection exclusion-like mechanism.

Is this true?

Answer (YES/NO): NO